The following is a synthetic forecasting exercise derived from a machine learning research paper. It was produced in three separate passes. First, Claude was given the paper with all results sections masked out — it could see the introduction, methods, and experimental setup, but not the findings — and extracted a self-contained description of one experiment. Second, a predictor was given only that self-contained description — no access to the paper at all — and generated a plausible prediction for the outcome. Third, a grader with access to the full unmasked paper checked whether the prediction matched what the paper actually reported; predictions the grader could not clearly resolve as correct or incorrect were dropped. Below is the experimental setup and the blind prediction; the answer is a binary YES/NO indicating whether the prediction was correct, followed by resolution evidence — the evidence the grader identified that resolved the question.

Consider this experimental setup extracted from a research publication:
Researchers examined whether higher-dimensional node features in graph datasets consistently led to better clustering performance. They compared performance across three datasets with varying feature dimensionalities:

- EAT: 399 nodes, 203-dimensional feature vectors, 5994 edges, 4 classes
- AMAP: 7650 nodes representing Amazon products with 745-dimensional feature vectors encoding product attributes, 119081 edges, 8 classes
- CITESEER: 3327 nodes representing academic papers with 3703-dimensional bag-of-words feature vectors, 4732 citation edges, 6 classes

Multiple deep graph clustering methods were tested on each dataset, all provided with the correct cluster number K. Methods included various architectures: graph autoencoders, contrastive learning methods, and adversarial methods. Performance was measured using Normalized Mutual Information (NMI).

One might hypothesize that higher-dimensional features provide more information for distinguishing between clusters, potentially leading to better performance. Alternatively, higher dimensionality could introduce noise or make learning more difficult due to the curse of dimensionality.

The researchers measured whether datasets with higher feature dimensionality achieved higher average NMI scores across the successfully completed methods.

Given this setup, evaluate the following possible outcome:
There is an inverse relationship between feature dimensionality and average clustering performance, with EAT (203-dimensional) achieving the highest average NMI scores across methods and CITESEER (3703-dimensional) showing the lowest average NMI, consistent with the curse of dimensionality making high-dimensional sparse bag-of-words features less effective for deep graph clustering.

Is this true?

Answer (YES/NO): NO